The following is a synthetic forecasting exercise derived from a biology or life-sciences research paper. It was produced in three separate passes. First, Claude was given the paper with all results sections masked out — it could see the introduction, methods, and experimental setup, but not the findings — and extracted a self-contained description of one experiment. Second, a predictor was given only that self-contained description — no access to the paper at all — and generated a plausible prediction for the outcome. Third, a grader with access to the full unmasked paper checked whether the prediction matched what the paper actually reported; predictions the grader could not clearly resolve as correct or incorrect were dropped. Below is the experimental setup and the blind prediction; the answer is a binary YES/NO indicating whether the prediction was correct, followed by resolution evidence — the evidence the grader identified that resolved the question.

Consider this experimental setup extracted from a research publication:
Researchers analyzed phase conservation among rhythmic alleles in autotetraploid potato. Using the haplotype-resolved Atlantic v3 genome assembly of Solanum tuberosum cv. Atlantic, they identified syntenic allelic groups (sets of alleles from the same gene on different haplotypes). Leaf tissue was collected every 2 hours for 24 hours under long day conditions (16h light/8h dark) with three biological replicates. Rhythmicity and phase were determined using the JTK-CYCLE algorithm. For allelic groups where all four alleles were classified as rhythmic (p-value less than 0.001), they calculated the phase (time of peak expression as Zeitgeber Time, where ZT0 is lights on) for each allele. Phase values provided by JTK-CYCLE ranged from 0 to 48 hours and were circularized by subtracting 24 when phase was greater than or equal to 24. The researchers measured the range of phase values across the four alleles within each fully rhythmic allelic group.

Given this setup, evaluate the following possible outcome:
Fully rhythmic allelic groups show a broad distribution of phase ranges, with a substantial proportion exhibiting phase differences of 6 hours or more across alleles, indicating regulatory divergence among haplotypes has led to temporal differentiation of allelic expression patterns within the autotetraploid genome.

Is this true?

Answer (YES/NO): NO